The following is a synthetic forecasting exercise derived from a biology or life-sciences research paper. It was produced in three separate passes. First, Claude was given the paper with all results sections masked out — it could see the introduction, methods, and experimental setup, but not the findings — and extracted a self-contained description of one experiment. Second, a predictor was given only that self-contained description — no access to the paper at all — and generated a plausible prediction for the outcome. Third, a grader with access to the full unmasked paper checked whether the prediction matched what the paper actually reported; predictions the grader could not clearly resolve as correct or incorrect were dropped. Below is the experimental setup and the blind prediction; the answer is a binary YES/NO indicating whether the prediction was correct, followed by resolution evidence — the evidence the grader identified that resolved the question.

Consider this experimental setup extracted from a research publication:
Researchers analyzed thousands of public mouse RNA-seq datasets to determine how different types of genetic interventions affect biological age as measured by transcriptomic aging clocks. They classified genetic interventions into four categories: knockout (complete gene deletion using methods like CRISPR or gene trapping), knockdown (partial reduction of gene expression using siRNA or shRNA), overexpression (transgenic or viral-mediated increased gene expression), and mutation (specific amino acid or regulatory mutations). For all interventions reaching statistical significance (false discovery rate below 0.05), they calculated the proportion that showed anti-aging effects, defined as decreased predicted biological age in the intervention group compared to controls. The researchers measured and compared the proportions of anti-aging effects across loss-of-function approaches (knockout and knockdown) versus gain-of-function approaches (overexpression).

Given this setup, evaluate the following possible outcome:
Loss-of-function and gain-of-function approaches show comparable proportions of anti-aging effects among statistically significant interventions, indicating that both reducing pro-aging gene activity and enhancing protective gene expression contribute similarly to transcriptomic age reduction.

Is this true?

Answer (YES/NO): NO